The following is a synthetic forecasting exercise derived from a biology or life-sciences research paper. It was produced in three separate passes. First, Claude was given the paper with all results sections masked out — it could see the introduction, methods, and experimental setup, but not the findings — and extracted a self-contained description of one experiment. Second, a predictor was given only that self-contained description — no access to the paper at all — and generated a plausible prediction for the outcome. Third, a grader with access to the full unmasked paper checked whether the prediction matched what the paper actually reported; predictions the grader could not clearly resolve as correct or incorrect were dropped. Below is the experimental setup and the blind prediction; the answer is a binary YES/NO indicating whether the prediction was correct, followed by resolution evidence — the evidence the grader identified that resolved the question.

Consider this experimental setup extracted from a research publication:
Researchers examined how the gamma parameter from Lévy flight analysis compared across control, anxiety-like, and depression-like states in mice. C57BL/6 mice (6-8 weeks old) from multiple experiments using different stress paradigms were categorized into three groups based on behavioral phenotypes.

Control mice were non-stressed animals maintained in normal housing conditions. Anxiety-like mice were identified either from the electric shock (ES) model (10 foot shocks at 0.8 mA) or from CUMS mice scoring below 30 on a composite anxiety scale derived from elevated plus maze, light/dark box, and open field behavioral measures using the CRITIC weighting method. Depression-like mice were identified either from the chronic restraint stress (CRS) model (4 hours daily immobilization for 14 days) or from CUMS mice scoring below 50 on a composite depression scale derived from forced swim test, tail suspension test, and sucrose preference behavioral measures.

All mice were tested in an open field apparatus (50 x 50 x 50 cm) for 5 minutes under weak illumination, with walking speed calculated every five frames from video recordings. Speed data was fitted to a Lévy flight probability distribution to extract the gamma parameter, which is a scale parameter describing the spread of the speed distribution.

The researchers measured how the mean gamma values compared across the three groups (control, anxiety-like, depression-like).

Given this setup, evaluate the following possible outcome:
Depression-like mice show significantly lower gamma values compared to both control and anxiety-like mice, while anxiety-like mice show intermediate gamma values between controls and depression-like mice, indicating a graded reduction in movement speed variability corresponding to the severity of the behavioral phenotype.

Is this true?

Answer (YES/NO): YES